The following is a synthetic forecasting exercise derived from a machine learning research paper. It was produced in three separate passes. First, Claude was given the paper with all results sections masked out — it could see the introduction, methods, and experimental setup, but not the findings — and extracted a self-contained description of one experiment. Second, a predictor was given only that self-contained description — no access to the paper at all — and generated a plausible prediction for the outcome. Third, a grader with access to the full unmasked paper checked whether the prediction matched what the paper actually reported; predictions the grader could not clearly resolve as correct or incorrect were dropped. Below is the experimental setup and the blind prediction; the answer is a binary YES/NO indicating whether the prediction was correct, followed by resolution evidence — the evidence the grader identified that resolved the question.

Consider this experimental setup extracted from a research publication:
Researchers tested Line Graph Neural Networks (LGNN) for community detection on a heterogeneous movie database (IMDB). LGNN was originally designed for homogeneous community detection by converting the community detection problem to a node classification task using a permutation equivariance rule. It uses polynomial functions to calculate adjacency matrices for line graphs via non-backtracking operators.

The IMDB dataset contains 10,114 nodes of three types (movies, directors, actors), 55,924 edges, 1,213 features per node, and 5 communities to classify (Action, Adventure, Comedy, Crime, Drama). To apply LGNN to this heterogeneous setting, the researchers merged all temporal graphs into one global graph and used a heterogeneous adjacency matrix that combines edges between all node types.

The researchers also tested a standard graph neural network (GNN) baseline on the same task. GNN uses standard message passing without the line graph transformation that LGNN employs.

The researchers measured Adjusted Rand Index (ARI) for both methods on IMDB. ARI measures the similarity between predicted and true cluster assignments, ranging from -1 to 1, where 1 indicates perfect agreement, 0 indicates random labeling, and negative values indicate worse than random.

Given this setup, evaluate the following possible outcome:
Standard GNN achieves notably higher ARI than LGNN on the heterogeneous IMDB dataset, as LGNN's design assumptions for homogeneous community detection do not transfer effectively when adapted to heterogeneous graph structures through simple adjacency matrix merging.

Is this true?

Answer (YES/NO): NO